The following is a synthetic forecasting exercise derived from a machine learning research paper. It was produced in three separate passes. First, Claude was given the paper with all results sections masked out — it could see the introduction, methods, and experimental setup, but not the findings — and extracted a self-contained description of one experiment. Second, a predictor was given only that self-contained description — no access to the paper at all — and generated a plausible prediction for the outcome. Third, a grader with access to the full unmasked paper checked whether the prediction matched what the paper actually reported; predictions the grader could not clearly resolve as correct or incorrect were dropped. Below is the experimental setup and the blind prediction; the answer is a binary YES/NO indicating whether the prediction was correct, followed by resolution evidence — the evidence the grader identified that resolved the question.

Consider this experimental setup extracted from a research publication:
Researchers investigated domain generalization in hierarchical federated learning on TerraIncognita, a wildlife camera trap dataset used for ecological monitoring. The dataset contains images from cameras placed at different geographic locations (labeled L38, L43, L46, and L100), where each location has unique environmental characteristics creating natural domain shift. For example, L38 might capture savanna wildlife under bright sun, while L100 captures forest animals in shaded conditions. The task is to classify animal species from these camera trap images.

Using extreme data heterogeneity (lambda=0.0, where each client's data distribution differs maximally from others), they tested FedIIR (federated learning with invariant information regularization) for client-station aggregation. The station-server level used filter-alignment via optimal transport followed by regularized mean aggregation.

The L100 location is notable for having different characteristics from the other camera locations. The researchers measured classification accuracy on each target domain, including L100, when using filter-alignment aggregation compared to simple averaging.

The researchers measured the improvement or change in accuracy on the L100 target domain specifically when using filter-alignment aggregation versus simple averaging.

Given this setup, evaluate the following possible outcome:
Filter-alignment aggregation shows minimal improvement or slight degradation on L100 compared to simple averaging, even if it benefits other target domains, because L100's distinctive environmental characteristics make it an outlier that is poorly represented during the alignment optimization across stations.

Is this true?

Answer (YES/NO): YES